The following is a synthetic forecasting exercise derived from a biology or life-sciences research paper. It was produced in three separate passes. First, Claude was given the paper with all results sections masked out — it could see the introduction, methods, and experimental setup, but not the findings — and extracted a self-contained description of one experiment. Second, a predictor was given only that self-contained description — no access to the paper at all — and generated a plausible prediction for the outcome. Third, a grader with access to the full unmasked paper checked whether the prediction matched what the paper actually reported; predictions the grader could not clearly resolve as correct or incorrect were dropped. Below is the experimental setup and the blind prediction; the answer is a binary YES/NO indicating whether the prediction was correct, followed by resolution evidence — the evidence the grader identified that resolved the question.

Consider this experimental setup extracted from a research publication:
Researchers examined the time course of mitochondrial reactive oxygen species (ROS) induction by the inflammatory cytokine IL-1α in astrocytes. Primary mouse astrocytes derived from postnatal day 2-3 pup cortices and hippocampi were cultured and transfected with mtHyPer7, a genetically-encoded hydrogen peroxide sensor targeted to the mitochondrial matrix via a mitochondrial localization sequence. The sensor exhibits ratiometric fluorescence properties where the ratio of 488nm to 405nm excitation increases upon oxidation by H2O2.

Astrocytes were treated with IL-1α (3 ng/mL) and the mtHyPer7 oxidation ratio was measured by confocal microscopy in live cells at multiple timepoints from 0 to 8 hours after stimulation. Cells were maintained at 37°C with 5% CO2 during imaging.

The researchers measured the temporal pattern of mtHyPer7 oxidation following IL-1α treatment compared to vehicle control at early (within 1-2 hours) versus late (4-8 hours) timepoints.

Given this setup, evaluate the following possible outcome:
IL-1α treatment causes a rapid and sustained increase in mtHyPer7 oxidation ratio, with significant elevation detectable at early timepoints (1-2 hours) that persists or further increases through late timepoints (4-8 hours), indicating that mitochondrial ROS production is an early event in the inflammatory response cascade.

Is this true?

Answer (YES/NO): NO